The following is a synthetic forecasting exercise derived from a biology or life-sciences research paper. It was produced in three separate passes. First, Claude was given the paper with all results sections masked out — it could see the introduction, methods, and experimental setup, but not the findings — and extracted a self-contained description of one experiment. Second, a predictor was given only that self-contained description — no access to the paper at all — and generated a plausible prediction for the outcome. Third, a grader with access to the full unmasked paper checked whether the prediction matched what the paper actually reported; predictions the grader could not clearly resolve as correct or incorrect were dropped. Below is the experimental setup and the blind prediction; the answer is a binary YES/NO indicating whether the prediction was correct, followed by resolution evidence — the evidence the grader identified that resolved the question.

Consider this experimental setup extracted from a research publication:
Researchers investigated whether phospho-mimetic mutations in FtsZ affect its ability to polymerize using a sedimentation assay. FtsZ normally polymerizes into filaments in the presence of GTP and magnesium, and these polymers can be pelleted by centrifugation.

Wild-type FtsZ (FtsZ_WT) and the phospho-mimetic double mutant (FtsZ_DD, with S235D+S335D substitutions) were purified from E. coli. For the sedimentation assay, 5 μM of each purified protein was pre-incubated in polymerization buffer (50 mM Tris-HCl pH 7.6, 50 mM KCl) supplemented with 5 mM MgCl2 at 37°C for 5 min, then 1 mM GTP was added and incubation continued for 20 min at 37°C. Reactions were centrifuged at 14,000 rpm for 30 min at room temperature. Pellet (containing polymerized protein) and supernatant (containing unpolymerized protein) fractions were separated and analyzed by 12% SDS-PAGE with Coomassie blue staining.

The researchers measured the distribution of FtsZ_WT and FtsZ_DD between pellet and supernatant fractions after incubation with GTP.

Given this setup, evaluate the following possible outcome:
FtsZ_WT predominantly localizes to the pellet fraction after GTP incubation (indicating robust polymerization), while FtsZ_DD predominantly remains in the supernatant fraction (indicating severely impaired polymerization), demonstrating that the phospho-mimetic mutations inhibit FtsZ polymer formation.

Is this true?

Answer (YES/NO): YES